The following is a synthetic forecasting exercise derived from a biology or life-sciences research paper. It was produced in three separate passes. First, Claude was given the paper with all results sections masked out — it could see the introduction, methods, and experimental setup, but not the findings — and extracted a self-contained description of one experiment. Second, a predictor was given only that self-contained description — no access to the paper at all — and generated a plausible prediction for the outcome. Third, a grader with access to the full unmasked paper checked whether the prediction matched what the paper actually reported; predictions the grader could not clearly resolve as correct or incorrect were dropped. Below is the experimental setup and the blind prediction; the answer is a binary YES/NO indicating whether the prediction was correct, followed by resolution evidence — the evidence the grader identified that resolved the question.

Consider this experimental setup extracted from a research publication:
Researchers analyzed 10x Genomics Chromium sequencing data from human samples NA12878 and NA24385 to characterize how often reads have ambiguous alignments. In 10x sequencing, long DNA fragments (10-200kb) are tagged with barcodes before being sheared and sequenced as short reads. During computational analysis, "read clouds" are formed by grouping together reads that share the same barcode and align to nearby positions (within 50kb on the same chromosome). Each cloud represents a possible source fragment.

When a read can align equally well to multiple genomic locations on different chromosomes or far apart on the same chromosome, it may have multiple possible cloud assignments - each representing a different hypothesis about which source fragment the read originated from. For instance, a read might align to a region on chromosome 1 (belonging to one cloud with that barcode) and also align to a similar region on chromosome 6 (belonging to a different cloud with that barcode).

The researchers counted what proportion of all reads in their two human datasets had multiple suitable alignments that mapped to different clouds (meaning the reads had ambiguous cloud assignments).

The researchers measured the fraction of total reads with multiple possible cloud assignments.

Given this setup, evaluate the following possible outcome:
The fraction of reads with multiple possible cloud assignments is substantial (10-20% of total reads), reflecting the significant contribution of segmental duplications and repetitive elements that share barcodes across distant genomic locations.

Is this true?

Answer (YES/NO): YES